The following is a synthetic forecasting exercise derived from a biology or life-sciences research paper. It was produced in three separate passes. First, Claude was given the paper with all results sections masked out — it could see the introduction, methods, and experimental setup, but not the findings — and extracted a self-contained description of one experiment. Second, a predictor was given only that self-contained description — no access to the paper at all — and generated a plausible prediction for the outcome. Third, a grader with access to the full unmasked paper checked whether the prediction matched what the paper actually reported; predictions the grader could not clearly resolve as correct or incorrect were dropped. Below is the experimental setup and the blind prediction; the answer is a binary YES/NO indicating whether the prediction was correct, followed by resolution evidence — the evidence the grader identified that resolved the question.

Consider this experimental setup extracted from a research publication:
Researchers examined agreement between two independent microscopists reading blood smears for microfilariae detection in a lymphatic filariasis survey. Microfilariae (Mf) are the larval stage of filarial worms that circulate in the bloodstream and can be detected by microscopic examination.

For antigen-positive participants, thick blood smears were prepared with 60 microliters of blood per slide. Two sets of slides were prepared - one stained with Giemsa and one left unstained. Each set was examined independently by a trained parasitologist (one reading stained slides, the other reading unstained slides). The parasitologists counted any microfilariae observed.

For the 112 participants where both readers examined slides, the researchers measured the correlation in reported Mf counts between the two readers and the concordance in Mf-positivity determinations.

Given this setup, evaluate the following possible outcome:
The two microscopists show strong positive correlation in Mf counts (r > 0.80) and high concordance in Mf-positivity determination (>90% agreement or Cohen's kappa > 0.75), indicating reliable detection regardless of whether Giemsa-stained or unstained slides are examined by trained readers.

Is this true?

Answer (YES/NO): YES